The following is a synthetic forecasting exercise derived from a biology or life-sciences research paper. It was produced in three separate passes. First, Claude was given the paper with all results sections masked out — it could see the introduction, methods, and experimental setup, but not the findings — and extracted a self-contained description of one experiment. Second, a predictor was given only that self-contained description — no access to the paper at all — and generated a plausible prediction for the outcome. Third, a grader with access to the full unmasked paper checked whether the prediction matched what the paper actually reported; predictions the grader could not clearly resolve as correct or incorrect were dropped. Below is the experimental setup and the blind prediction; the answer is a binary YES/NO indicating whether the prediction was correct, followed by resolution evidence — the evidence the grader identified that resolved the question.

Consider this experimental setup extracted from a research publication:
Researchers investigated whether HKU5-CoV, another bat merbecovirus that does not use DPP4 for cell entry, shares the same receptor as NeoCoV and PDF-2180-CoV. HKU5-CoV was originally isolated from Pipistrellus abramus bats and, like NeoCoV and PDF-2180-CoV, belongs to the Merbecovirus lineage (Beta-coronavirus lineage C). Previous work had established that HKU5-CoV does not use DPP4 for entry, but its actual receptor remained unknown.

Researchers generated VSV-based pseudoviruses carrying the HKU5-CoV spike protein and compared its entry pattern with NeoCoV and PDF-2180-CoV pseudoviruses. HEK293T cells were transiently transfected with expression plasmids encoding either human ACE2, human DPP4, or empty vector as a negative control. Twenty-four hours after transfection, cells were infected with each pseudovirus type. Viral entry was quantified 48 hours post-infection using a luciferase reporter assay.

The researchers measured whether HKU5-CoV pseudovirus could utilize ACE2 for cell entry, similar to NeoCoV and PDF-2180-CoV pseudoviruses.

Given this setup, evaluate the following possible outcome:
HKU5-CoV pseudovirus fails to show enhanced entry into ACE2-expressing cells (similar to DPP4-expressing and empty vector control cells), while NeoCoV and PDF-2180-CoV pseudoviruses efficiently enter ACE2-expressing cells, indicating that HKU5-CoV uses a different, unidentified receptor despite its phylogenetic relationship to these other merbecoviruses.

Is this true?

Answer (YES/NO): YES